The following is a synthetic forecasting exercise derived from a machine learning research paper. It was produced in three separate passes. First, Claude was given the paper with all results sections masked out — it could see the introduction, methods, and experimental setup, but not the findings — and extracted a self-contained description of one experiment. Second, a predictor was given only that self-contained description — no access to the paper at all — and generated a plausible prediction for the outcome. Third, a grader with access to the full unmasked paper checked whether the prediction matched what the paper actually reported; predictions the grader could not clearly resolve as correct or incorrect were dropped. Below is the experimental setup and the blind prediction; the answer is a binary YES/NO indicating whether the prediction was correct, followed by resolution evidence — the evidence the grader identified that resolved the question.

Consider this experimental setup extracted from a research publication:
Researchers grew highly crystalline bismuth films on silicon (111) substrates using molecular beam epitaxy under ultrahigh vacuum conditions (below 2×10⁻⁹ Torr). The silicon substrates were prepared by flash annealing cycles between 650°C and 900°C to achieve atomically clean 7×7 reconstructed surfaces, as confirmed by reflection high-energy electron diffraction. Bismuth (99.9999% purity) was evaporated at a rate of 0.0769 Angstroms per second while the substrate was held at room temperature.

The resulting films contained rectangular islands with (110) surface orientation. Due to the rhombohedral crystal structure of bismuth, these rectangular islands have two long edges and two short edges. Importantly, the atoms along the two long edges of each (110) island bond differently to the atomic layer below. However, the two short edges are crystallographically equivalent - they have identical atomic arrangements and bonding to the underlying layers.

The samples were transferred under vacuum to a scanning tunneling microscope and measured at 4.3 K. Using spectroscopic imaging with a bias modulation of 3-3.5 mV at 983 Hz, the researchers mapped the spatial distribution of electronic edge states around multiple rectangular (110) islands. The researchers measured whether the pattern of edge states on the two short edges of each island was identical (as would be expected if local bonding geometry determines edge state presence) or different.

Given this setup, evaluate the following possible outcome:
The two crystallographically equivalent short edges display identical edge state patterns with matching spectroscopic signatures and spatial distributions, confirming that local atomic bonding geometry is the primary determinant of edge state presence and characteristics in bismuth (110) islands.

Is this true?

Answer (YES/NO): NO